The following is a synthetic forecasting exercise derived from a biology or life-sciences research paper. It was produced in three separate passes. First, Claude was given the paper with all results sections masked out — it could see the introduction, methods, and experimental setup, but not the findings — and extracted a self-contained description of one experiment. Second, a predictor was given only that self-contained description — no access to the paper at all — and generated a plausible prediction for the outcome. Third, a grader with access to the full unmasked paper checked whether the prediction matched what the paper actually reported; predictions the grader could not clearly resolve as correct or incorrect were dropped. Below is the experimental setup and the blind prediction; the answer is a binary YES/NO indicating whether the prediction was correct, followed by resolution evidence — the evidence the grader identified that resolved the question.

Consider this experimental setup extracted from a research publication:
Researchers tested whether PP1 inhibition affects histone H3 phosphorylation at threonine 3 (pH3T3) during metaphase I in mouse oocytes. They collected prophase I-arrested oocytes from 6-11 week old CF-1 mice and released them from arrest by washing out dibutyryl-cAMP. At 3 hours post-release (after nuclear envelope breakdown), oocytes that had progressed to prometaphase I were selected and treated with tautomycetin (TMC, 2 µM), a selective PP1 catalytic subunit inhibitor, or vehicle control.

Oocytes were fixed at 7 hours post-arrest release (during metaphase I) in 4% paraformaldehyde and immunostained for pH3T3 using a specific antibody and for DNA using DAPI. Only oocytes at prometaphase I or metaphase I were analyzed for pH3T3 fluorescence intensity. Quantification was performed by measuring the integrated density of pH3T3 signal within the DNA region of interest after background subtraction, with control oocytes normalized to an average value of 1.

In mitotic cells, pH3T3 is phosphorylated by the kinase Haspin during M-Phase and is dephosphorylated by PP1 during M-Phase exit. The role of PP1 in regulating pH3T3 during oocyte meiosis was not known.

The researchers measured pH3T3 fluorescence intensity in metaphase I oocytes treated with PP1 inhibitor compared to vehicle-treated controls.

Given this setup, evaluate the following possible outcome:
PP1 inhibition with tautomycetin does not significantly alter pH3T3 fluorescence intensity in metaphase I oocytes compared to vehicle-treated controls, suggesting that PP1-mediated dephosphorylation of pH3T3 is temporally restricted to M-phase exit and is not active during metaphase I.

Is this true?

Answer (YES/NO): NO